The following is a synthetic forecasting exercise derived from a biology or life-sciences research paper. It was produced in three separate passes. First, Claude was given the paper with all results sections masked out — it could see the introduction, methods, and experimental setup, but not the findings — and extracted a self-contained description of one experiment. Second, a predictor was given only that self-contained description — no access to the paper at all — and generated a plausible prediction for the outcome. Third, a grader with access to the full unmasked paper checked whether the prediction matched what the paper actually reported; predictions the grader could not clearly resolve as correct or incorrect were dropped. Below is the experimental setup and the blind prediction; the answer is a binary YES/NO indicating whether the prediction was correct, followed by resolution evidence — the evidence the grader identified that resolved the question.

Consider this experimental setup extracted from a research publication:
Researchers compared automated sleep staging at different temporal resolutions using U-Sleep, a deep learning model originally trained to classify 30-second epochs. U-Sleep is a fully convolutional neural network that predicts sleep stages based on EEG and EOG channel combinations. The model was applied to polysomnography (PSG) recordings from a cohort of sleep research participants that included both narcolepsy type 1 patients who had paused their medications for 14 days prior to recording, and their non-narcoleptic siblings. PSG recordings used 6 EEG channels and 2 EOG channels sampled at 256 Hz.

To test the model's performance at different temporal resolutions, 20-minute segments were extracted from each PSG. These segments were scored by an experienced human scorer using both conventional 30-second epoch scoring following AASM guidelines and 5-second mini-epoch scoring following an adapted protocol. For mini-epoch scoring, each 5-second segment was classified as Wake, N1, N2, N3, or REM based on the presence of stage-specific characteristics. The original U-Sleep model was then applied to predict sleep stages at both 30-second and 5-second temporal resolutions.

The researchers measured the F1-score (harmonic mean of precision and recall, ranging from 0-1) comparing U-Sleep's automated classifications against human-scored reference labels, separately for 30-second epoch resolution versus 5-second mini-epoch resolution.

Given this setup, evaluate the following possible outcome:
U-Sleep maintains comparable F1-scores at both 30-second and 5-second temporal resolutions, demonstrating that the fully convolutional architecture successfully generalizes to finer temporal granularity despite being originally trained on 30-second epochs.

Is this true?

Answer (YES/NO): NO